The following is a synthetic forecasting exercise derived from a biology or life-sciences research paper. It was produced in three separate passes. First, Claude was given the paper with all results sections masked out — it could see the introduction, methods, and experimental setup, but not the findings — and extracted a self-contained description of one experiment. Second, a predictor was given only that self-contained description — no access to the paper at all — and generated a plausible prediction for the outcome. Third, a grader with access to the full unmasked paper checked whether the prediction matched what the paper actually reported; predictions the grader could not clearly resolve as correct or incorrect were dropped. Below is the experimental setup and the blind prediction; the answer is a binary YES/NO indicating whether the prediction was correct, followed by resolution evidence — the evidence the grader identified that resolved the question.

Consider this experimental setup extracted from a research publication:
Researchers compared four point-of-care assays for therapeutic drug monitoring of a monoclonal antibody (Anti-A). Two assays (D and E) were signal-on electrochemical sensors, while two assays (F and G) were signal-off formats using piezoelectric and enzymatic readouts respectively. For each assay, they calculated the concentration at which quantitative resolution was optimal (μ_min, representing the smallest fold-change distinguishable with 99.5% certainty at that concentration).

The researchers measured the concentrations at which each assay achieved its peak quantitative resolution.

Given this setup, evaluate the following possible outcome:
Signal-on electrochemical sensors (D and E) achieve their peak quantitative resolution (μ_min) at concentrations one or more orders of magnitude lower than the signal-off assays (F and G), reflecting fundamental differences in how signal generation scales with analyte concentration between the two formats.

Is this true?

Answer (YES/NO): YES